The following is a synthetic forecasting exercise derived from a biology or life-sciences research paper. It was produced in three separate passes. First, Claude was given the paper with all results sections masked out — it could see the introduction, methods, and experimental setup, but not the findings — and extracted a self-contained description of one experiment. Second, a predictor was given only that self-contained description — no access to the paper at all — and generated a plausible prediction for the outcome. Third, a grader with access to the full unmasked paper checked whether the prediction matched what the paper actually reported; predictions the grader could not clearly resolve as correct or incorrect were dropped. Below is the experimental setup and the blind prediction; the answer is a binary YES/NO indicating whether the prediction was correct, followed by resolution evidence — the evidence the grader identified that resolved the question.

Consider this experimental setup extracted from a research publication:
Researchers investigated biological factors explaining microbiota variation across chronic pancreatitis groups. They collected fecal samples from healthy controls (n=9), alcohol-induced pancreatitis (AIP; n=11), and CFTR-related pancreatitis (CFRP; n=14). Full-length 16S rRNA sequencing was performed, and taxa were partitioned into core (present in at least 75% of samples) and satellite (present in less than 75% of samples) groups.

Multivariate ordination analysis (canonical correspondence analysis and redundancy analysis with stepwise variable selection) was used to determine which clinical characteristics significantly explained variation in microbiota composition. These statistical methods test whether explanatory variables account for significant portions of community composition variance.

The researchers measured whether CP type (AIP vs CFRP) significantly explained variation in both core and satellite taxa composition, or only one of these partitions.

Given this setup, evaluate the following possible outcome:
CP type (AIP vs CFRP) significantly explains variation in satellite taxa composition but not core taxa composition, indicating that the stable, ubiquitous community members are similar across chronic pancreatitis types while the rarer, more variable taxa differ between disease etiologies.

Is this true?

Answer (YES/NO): NO